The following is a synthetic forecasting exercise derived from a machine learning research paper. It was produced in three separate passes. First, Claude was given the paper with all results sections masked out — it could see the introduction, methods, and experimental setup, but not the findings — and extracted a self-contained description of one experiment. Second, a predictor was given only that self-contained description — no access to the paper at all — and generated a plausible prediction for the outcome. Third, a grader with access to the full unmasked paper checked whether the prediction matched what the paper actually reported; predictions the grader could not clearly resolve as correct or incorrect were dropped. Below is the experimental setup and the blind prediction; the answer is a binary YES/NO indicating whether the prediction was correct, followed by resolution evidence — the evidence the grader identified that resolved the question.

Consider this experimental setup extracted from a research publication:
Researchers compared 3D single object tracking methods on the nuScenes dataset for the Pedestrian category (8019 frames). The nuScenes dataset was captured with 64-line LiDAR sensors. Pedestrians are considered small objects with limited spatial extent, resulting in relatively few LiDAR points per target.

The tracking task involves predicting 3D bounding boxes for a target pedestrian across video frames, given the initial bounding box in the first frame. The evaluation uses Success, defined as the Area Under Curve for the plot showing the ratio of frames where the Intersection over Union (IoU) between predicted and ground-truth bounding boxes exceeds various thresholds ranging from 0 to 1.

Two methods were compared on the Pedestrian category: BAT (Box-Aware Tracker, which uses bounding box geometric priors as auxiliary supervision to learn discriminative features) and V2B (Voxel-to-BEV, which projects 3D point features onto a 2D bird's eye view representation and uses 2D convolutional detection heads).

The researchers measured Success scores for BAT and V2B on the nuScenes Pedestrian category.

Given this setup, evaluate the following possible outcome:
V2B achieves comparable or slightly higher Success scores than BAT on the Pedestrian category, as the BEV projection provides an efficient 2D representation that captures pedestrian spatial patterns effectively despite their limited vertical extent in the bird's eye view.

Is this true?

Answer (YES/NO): YES